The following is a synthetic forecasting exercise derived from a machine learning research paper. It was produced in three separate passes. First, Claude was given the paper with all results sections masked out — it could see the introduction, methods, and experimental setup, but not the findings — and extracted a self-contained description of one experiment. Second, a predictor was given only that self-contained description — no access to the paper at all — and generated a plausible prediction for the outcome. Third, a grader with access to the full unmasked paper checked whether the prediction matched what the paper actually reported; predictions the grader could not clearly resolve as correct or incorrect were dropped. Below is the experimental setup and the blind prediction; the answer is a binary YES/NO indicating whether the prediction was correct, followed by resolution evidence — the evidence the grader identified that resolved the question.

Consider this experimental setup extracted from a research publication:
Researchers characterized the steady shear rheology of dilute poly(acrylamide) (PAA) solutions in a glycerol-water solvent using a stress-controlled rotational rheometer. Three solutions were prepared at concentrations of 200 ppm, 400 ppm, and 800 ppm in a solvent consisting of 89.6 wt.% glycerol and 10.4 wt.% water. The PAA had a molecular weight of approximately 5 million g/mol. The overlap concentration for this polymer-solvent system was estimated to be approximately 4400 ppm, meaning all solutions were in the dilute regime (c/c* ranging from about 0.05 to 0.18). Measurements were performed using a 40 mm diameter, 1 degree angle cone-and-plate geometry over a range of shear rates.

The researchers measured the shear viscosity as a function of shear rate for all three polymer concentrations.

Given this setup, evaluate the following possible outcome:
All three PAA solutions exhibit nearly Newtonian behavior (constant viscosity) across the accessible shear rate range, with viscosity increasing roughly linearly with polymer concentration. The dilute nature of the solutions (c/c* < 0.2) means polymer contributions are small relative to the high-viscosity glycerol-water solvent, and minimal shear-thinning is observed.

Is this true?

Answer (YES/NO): NO